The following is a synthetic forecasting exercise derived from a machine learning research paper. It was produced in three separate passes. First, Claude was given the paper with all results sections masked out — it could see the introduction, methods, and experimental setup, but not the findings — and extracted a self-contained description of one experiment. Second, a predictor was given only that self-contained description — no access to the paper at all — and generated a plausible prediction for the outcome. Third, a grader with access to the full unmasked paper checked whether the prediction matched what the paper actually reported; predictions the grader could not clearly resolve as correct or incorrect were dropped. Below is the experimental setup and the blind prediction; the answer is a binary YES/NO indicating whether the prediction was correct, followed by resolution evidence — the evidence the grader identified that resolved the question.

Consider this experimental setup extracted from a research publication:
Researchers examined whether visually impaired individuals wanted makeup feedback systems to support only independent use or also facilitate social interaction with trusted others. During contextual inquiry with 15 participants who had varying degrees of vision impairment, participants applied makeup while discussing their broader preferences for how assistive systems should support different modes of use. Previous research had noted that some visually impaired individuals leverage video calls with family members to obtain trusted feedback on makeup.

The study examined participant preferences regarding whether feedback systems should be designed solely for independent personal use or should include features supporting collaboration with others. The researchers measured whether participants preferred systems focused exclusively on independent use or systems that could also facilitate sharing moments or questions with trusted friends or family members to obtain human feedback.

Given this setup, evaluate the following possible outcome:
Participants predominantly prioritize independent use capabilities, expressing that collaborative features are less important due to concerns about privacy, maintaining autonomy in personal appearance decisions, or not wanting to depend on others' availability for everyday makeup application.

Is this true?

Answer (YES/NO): NO